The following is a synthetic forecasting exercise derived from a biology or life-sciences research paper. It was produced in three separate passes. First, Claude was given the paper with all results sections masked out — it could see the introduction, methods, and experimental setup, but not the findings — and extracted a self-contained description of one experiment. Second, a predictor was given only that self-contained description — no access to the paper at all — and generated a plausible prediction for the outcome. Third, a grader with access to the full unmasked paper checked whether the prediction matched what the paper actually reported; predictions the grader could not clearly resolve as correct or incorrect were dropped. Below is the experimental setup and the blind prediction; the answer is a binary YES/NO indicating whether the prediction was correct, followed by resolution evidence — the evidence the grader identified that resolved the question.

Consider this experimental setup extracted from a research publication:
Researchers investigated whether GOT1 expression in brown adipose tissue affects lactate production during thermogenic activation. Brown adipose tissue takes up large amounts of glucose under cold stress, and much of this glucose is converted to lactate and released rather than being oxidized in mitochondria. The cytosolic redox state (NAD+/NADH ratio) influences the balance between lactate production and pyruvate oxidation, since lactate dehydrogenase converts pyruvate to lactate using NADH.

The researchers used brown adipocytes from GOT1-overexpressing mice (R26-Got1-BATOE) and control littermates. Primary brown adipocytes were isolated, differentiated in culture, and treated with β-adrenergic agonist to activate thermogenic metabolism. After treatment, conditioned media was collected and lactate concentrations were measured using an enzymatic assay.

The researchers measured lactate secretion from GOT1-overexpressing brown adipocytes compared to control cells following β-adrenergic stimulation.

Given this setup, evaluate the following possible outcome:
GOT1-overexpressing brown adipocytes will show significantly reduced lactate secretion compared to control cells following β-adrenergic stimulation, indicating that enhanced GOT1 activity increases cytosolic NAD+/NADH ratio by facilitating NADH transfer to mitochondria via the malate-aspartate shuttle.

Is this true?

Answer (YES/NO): NO